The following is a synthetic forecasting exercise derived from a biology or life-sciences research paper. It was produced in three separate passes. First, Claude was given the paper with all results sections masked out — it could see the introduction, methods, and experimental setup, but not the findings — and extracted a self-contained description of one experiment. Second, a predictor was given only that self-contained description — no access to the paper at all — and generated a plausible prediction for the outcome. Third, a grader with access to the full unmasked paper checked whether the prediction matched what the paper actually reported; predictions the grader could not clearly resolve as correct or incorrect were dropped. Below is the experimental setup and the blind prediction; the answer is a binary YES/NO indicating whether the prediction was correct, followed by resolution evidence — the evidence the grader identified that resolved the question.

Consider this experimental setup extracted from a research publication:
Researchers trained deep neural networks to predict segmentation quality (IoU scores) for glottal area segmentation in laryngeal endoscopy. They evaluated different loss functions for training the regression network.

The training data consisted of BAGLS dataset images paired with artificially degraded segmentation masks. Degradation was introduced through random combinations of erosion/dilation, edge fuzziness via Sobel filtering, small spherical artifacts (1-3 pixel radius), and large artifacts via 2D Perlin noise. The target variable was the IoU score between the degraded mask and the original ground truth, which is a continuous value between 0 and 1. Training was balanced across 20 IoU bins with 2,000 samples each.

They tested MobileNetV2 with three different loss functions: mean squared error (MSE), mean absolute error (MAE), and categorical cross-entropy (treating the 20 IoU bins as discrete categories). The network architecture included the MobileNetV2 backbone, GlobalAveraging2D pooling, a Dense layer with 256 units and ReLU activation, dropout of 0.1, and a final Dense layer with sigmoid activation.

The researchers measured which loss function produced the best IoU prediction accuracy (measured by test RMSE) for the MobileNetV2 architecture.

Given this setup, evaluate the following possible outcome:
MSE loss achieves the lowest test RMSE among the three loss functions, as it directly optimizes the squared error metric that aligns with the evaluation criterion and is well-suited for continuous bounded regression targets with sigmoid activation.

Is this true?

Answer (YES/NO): NO